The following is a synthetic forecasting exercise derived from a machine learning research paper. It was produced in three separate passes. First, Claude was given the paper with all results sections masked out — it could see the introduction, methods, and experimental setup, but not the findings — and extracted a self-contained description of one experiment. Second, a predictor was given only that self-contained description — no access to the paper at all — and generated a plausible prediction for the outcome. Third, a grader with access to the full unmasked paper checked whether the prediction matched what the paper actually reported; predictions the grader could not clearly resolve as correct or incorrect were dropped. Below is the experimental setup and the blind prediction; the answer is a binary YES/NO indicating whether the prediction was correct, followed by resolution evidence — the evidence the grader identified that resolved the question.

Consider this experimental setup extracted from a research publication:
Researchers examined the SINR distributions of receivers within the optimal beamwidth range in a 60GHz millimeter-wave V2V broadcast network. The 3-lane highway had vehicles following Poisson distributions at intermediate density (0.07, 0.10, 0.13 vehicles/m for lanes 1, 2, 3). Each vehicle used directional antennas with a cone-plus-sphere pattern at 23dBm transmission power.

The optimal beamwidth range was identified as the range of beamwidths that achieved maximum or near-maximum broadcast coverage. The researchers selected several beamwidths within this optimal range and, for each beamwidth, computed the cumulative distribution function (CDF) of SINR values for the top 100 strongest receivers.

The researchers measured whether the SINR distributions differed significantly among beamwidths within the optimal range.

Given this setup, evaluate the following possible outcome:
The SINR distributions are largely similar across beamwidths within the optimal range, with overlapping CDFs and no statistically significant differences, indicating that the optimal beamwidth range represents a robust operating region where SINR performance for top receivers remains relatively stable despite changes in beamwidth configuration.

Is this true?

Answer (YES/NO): YES